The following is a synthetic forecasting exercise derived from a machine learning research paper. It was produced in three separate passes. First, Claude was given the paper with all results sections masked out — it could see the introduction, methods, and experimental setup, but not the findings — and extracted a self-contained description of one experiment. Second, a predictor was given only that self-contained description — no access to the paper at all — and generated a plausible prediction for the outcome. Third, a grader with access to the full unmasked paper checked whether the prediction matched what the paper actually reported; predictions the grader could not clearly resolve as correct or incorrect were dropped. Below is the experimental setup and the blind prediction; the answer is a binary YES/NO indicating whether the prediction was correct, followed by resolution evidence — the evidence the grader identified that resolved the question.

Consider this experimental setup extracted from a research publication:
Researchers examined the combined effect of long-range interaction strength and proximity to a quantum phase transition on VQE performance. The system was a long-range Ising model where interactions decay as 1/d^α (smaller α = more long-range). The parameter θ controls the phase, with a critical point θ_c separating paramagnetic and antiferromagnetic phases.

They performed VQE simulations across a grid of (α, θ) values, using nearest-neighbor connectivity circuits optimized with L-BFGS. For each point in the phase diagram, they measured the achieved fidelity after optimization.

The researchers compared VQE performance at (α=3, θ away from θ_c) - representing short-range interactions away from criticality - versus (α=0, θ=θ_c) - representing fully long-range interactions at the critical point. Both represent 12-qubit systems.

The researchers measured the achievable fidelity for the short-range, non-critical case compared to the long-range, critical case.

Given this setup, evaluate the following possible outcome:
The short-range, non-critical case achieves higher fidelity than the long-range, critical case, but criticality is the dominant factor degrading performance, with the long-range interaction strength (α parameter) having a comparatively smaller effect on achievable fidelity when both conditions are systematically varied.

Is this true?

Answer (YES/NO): NO